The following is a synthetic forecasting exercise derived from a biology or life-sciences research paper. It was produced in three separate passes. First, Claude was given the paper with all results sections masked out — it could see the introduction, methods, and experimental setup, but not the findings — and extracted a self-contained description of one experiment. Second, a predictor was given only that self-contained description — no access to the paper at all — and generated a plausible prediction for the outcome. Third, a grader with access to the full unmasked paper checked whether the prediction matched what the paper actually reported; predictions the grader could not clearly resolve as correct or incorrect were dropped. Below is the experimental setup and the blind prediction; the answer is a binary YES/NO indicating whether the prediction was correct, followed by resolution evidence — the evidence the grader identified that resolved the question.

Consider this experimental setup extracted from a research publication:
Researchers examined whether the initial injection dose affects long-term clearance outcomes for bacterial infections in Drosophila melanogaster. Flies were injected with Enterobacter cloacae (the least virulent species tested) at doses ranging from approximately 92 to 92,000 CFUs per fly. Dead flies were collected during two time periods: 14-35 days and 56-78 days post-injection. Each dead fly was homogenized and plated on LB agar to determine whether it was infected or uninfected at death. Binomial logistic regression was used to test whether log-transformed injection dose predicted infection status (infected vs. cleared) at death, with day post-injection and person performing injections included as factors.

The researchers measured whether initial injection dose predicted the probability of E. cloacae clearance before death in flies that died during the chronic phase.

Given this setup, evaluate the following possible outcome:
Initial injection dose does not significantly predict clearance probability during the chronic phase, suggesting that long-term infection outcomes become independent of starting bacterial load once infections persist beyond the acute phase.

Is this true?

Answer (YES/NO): NO